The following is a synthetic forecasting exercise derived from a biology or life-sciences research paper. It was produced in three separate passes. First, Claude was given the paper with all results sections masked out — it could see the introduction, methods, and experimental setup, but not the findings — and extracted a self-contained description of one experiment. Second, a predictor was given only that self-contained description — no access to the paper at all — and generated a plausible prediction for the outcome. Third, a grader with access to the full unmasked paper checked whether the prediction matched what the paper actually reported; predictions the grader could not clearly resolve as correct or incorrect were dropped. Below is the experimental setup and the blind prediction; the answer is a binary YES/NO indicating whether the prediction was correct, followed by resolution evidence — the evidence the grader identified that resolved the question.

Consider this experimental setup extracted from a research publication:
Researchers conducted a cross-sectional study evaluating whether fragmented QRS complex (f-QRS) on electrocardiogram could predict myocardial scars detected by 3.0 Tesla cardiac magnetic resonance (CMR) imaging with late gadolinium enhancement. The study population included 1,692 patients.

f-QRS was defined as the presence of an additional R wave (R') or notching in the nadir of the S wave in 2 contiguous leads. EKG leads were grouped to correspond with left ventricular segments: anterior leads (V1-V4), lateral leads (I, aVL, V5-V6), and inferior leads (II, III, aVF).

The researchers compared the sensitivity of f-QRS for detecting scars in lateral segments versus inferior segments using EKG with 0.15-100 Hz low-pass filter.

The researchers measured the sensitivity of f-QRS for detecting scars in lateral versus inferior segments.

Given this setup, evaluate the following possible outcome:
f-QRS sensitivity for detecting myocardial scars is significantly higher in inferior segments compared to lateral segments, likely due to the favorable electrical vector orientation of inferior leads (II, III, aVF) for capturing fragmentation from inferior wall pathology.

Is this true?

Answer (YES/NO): NO